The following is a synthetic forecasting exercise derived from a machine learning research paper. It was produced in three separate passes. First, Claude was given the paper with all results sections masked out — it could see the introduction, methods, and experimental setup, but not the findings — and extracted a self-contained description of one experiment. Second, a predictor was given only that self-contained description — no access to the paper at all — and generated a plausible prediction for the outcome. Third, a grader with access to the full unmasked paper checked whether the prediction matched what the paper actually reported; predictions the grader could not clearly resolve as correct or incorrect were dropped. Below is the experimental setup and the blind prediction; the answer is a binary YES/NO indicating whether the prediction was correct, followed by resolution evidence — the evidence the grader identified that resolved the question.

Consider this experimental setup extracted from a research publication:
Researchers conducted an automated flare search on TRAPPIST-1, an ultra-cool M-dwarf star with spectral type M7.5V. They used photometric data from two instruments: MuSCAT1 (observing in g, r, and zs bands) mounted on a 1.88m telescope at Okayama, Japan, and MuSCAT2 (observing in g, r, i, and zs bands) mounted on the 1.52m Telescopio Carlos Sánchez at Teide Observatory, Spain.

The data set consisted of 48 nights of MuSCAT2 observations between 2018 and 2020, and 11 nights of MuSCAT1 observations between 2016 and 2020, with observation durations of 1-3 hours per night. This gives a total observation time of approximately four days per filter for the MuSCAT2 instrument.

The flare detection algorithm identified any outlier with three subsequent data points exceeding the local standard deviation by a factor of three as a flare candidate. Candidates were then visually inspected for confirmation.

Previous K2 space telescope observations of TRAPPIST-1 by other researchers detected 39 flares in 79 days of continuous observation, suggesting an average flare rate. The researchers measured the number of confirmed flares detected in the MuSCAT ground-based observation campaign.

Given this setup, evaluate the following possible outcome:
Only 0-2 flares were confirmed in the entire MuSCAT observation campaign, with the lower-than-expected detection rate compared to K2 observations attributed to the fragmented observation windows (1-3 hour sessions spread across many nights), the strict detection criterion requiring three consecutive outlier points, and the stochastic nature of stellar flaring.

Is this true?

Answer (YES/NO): NO